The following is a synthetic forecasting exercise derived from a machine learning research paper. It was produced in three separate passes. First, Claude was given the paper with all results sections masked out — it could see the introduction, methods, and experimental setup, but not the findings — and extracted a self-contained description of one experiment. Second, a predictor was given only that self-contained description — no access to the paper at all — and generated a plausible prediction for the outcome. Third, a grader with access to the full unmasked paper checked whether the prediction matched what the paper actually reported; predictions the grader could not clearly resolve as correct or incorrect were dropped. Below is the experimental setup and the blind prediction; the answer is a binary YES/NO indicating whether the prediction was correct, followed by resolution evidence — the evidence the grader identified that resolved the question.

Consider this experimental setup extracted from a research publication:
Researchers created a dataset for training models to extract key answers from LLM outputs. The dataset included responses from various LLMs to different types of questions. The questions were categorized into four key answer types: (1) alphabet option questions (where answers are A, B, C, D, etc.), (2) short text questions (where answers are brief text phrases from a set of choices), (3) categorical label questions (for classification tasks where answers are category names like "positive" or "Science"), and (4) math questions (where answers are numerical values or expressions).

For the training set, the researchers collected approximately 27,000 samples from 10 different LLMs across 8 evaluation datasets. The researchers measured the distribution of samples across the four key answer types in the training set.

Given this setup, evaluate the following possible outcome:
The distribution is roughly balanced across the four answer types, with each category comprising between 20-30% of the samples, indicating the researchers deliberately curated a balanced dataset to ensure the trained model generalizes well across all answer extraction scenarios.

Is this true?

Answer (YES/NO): NO